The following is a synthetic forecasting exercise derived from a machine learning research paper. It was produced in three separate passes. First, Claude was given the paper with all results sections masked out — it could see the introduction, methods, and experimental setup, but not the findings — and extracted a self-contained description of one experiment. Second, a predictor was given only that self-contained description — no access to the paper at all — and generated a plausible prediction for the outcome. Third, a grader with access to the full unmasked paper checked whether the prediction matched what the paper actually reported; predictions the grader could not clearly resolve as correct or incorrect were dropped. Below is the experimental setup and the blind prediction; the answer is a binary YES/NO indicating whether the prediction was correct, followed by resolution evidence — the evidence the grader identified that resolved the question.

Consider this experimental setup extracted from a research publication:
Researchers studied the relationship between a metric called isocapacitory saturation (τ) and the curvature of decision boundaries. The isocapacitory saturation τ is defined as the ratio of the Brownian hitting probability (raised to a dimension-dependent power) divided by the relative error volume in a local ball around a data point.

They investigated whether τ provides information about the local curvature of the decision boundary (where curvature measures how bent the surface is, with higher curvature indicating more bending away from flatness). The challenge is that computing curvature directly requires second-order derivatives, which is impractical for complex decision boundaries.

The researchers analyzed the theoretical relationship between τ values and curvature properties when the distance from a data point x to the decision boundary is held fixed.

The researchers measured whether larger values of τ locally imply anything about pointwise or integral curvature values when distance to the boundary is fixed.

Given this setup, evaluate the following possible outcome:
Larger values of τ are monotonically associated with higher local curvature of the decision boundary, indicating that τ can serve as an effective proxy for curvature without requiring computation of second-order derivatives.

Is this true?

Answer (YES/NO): YES